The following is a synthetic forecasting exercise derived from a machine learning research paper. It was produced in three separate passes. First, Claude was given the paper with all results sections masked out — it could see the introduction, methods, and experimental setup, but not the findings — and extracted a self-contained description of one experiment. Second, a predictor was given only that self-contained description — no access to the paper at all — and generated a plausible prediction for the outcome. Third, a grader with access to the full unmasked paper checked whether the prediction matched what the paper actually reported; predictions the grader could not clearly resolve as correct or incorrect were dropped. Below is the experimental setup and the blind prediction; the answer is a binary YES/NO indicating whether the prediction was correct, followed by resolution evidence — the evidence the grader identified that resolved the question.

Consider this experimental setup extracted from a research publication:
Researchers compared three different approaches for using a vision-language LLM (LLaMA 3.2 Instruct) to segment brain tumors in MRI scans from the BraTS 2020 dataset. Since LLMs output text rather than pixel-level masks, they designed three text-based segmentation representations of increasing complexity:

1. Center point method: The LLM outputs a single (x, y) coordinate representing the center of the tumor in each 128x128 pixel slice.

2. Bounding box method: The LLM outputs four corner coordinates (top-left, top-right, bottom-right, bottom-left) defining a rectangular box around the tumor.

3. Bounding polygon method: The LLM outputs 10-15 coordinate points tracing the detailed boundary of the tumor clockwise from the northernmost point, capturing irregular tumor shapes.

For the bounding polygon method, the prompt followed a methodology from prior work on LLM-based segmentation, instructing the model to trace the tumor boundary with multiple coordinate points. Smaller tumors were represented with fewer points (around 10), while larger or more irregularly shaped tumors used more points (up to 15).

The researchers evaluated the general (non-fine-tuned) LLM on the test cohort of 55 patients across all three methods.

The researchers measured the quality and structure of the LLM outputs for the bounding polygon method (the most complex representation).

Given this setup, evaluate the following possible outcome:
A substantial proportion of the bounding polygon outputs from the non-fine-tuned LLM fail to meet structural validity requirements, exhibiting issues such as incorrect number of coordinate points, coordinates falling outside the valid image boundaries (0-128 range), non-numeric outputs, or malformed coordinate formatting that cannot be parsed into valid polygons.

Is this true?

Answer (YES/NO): NO